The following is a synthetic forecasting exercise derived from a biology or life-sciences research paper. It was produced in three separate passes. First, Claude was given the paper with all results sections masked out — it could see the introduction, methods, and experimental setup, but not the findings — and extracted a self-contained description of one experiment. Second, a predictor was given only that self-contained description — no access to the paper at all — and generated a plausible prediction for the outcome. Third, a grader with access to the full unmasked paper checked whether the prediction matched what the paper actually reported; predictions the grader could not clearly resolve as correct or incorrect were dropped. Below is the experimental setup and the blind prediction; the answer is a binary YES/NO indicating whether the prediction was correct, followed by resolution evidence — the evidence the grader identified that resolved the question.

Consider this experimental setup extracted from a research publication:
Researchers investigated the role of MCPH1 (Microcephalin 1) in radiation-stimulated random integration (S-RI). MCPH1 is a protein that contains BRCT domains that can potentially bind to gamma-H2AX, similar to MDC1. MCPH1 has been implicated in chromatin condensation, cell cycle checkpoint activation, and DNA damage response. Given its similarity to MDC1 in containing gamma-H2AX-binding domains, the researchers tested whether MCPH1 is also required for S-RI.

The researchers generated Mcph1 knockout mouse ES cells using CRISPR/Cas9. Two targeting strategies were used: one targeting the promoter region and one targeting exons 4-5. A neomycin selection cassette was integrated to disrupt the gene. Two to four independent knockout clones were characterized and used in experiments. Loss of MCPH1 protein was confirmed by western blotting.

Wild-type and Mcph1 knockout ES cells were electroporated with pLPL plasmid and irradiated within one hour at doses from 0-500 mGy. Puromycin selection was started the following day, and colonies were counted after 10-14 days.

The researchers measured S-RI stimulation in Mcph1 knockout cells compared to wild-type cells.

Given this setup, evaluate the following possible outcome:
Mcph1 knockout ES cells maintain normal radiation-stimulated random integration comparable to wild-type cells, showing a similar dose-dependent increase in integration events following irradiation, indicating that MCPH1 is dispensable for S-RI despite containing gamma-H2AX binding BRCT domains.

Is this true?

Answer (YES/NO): YES